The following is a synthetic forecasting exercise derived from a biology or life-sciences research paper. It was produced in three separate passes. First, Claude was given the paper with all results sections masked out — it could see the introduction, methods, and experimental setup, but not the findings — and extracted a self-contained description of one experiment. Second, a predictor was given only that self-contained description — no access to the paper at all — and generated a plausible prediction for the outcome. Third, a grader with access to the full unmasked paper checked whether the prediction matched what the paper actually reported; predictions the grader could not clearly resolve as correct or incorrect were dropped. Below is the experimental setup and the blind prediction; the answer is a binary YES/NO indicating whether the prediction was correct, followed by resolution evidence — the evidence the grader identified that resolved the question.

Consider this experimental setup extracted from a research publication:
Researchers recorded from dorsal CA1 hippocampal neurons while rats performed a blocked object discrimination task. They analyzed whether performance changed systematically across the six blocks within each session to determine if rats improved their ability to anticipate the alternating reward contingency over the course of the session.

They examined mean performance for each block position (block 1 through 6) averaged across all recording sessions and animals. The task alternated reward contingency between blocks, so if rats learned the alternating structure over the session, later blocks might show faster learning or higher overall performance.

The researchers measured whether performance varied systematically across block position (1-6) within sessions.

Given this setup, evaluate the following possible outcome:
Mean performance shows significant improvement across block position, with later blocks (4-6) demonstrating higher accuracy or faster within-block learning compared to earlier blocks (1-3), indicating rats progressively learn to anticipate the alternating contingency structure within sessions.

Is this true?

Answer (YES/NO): NO